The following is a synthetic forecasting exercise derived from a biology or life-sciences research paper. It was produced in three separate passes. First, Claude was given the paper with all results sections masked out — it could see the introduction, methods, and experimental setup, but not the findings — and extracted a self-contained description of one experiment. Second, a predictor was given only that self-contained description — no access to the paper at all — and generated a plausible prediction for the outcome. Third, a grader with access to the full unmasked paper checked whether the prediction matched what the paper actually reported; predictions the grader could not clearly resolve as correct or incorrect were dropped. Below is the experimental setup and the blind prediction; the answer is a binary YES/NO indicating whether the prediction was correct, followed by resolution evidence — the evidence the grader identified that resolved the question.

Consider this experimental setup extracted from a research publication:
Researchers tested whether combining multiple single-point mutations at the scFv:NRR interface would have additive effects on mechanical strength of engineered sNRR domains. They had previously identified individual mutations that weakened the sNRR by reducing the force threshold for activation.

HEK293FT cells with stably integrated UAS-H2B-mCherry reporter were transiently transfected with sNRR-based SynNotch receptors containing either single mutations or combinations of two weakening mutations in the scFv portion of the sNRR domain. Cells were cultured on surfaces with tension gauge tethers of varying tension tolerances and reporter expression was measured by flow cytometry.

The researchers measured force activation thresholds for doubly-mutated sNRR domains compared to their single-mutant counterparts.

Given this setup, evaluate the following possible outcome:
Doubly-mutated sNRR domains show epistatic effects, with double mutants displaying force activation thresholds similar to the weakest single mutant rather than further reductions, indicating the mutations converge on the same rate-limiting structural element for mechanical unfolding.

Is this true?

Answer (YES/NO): NO